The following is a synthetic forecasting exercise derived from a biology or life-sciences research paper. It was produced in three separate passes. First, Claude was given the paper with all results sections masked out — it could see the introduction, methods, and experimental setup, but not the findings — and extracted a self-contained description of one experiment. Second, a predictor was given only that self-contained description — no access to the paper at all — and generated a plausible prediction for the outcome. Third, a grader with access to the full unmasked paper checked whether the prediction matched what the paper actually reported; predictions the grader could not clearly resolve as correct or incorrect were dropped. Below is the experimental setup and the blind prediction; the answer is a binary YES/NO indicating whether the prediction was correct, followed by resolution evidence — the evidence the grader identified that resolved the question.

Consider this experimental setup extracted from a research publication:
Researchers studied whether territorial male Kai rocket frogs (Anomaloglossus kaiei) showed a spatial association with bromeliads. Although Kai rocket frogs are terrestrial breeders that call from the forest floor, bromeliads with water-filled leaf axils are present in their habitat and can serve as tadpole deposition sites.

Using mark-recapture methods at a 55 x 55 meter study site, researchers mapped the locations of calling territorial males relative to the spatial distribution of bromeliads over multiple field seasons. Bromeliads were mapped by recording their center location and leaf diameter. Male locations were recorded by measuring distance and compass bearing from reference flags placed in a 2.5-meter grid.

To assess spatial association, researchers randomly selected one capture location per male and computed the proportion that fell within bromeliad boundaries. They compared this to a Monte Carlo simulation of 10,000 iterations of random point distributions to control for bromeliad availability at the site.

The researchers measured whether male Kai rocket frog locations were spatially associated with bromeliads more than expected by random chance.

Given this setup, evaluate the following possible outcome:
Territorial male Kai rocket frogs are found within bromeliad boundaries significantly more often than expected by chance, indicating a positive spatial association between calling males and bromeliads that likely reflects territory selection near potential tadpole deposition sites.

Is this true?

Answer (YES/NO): NO